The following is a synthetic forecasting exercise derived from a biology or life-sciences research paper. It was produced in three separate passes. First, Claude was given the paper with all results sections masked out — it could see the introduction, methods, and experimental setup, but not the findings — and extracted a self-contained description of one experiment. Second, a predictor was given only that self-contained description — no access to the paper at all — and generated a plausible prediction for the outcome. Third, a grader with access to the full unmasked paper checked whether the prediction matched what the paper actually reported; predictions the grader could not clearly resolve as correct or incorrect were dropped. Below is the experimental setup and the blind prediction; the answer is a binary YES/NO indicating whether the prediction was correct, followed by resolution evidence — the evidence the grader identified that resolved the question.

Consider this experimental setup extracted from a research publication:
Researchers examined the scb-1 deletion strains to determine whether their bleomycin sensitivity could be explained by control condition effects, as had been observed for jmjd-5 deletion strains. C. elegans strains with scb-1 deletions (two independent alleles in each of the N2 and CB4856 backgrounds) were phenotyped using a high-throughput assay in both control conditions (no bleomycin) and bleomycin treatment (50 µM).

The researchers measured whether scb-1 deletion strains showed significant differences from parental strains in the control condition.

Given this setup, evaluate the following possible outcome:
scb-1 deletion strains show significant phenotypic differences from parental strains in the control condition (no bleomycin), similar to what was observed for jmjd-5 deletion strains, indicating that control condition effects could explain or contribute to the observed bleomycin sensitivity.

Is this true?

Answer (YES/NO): NO